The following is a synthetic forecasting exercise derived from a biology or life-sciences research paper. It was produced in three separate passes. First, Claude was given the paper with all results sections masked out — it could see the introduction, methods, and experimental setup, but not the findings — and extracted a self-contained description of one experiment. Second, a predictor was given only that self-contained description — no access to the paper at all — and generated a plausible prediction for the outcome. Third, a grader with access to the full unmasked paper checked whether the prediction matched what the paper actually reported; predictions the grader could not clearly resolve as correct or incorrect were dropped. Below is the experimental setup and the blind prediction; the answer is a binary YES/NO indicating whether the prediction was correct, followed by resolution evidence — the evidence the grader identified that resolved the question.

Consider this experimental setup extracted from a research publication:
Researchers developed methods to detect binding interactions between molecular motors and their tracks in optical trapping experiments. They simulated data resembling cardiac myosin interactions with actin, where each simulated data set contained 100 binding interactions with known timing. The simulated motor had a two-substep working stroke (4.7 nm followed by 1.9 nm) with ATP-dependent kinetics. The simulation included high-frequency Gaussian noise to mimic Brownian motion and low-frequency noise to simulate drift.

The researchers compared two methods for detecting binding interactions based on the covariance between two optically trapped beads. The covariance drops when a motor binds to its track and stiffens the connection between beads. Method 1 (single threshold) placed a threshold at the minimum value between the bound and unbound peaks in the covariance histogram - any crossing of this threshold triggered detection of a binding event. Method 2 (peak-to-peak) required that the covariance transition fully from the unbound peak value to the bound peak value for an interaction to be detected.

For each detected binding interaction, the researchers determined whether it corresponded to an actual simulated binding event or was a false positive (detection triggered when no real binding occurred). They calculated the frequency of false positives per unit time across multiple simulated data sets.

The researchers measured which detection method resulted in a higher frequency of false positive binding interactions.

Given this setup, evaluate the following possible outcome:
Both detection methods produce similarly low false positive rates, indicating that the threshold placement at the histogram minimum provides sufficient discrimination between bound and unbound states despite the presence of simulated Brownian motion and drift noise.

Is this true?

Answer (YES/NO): NO